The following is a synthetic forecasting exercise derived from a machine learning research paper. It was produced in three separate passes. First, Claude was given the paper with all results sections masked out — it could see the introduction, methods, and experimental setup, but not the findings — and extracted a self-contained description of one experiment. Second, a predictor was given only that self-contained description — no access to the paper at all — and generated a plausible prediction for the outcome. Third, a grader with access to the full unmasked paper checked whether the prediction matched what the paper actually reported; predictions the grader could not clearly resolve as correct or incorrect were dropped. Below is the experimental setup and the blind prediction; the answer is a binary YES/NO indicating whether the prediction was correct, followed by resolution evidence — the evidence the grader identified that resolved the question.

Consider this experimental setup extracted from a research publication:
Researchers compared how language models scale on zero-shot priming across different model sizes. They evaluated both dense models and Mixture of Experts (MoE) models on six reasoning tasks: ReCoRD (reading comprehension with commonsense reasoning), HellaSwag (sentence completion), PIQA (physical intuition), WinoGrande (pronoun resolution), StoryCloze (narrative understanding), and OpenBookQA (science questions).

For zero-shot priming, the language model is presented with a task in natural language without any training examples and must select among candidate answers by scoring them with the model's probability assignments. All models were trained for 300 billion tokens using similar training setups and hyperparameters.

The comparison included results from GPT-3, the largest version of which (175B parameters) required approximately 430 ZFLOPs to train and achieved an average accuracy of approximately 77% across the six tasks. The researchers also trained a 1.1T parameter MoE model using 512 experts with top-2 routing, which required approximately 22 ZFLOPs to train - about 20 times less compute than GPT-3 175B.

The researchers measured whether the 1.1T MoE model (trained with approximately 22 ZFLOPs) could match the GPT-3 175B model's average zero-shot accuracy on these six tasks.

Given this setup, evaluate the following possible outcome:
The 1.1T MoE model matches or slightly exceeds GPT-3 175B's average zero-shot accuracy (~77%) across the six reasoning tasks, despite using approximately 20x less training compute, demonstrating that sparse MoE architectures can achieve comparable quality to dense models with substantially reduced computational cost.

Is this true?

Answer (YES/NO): NO